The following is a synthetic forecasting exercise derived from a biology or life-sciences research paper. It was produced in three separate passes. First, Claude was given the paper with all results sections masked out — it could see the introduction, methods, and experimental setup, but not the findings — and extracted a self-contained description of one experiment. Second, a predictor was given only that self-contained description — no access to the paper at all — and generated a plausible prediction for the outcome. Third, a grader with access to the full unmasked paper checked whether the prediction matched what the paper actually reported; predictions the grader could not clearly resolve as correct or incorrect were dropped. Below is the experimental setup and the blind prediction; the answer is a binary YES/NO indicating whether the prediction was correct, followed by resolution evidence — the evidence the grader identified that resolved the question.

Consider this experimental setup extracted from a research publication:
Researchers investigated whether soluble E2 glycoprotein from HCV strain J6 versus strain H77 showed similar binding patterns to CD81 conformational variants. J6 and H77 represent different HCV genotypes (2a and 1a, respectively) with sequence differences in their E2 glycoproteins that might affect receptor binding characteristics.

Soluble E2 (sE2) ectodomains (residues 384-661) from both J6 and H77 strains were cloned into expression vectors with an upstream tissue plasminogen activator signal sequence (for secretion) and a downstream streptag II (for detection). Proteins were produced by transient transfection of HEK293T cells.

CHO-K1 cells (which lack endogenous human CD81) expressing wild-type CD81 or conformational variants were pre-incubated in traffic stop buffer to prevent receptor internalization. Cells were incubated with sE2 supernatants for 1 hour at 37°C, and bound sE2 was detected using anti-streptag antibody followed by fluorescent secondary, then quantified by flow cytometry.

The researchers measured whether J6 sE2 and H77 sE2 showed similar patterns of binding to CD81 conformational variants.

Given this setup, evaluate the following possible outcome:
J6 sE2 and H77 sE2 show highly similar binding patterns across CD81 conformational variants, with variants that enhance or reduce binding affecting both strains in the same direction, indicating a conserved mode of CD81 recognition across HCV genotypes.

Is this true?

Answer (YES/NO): YES